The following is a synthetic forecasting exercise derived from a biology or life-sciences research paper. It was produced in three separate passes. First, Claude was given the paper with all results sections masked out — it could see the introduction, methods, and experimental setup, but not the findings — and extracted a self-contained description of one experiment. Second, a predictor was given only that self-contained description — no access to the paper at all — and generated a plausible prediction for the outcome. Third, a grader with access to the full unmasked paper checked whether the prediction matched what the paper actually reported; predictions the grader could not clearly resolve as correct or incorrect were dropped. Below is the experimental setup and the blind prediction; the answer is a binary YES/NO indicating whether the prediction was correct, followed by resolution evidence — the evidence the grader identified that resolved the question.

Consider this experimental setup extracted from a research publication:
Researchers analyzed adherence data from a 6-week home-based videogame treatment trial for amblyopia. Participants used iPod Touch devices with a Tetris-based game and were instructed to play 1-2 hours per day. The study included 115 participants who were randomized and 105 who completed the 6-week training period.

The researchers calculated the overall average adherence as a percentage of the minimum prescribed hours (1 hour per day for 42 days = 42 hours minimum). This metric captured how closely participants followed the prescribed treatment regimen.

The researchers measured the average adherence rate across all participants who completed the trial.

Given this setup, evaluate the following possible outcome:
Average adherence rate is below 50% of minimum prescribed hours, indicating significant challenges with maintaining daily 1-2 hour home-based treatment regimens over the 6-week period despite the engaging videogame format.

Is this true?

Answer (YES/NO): NO